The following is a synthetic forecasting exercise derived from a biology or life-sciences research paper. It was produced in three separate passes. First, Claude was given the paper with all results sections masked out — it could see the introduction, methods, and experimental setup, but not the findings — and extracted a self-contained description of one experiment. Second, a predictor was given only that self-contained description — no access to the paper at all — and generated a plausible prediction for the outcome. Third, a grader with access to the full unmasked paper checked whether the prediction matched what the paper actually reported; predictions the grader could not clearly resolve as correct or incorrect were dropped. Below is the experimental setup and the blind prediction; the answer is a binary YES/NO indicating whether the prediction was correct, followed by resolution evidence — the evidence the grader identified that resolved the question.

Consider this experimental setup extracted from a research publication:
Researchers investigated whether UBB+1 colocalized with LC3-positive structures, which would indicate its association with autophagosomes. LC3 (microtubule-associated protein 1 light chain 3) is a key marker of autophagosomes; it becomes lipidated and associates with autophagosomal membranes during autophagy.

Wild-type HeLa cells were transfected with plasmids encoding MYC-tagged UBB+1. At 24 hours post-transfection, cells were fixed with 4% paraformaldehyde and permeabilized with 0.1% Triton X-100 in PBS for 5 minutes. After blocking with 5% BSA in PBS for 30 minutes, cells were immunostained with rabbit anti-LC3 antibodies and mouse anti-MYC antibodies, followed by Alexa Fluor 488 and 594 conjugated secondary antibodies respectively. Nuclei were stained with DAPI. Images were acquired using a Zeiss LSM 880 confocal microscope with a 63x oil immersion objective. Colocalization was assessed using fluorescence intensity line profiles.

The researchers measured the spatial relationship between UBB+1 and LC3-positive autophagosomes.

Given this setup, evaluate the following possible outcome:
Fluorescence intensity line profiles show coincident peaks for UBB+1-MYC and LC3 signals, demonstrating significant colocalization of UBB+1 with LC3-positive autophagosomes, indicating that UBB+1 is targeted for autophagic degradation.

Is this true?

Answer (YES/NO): NO